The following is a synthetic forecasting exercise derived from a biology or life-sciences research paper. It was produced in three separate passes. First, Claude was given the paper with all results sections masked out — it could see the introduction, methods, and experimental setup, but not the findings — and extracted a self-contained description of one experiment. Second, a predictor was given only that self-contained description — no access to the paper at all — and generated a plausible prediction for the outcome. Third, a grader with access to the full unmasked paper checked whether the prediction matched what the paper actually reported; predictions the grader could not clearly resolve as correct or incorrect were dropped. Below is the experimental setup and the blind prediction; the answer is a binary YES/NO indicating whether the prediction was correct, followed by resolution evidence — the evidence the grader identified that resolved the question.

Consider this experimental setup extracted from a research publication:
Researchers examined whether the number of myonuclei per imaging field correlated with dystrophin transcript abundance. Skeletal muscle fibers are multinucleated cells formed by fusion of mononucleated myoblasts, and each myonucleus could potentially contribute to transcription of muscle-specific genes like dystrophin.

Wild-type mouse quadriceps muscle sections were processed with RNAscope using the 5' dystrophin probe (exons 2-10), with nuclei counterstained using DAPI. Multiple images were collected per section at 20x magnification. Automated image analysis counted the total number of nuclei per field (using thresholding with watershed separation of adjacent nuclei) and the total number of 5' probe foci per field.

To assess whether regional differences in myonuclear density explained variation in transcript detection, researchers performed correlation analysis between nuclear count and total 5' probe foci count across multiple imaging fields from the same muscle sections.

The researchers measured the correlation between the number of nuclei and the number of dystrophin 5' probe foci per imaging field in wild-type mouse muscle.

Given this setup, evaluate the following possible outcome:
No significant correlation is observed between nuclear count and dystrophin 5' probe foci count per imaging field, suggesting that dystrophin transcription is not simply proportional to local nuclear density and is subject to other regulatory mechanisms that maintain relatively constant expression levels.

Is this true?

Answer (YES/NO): NO